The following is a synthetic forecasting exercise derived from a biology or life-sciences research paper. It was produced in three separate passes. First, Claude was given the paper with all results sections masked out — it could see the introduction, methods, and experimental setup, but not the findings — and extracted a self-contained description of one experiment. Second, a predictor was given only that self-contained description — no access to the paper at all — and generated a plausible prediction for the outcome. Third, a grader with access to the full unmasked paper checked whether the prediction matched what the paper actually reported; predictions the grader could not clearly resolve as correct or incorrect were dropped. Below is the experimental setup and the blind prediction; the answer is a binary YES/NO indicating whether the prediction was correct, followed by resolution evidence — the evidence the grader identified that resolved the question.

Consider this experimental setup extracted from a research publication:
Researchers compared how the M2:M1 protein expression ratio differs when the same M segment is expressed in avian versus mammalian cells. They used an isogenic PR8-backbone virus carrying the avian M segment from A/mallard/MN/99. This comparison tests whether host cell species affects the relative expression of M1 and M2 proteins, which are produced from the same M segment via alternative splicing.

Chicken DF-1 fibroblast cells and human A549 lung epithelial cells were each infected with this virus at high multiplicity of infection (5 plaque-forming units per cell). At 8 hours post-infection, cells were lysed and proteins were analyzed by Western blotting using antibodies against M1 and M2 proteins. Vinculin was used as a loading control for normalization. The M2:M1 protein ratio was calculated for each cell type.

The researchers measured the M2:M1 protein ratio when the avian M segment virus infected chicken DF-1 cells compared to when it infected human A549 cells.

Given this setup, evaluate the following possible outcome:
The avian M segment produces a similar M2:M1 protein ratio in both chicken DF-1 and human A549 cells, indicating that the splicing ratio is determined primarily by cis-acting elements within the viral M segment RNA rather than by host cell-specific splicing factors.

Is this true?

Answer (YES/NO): NO